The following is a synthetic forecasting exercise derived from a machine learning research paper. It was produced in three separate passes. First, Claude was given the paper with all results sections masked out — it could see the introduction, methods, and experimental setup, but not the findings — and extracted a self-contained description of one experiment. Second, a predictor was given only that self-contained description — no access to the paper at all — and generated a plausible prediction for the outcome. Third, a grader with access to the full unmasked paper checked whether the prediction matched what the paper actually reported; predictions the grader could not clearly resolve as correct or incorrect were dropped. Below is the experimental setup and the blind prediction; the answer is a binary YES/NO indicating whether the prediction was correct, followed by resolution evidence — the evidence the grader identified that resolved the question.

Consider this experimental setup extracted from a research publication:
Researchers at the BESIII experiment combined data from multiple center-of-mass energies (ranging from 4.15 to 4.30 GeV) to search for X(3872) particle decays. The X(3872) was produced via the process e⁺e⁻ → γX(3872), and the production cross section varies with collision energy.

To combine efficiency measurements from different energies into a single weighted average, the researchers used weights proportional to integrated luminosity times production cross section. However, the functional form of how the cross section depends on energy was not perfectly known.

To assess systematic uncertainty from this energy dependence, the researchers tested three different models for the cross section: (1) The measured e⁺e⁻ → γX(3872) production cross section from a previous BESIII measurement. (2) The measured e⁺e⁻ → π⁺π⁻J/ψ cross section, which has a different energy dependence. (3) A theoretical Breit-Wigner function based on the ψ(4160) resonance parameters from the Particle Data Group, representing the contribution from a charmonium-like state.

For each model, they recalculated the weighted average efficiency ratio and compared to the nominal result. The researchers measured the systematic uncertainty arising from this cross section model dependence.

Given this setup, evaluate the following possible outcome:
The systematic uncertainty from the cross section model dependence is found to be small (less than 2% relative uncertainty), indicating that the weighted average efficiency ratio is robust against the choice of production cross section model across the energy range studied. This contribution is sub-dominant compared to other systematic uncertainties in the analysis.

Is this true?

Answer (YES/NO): NO